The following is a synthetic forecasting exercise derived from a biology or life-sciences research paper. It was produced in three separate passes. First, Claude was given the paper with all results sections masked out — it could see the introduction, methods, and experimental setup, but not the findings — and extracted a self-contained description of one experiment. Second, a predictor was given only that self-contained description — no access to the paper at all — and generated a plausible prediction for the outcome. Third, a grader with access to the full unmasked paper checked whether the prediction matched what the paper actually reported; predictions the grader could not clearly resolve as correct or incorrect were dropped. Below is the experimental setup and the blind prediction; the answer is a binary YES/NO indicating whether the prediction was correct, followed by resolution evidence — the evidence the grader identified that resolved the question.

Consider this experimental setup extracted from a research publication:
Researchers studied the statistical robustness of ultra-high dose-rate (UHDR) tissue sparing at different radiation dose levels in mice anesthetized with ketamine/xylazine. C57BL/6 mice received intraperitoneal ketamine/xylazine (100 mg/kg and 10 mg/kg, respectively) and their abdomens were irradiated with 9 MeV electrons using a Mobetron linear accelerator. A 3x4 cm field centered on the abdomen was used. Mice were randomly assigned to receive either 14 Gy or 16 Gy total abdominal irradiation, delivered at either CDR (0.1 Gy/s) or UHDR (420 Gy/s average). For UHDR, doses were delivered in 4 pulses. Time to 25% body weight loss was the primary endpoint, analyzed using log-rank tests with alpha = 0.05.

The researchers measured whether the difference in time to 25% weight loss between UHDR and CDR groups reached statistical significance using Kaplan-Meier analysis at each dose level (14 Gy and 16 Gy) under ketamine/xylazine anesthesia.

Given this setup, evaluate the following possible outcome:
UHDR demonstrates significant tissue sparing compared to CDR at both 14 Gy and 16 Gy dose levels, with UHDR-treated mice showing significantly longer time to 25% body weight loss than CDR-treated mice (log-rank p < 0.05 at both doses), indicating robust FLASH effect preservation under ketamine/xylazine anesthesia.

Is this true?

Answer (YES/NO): NO